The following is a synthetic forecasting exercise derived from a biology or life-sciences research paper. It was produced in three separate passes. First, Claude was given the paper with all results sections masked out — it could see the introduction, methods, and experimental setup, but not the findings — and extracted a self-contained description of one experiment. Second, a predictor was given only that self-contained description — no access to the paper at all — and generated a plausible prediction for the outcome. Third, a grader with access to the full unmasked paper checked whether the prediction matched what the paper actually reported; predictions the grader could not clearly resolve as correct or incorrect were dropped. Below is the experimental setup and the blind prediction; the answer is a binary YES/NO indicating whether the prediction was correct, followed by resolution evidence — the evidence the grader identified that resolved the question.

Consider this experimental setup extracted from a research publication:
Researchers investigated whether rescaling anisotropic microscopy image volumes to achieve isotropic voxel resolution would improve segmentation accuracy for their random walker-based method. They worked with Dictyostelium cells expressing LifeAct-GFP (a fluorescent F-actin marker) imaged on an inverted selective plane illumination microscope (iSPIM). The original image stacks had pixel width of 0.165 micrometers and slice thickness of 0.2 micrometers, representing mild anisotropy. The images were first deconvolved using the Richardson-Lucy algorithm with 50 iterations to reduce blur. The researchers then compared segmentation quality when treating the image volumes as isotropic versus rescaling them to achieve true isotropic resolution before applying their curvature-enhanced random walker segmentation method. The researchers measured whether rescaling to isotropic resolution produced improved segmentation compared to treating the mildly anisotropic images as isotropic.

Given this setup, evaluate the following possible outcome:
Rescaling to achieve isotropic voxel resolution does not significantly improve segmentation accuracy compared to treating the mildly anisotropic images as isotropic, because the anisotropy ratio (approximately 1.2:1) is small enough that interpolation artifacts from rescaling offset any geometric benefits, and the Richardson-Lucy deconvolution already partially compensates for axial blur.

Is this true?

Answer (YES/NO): YES